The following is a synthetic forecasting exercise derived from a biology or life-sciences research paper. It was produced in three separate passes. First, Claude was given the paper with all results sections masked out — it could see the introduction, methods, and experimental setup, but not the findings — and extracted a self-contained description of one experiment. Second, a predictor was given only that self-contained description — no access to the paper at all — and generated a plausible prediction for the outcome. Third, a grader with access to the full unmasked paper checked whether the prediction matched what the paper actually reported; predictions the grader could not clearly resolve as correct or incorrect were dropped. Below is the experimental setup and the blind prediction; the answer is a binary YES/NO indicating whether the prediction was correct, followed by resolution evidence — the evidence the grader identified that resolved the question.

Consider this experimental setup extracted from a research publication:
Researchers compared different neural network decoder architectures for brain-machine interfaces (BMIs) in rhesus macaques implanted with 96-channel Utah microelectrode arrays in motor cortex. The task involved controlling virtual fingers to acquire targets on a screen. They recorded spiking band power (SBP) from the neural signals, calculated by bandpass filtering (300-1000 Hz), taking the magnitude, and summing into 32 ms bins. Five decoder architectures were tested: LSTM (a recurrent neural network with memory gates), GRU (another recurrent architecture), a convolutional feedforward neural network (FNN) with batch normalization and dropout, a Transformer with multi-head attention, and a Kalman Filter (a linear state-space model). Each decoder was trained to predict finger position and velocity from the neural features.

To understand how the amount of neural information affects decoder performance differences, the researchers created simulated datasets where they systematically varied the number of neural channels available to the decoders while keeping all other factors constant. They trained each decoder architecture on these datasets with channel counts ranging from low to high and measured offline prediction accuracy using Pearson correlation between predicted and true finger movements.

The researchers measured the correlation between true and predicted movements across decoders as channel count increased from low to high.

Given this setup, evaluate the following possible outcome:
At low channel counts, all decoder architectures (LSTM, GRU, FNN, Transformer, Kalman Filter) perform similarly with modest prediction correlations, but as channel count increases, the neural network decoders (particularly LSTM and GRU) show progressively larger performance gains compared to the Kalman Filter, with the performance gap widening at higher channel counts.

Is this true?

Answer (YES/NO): NO